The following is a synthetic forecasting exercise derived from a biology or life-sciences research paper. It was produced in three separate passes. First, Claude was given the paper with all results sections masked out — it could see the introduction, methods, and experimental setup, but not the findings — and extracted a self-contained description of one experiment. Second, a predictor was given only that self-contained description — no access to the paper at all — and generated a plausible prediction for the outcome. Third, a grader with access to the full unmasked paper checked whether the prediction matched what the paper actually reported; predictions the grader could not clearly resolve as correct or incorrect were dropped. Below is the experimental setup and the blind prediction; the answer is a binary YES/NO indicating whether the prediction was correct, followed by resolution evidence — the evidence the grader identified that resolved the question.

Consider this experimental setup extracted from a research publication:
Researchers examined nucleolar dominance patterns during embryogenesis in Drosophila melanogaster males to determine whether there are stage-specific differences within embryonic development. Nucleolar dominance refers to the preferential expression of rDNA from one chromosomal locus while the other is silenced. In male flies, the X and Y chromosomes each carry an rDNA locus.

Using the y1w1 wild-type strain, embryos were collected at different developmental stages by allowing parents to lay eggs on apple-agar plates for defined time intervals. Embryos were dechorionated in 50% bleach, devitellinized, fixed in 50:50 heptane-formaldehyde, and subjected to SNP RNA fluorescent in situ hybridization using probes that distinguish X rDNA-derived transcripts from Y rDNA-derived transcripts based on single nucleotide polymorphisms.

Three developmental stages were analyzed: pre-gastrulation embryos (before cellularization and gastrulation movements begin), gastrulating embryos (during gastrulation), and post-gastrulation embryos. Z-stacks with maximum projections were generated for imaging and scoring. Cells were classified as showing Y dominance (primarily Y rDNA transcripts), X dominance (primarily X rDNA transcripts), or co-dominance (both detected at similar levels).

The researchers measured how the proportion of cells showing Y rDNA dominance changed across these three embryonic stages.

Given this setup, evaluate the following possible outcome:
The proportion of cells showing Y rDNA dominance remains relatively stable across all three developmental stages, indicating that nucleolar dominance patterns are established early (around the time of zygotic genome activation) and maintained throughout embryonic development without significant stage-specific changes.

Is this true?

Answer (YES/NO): NO